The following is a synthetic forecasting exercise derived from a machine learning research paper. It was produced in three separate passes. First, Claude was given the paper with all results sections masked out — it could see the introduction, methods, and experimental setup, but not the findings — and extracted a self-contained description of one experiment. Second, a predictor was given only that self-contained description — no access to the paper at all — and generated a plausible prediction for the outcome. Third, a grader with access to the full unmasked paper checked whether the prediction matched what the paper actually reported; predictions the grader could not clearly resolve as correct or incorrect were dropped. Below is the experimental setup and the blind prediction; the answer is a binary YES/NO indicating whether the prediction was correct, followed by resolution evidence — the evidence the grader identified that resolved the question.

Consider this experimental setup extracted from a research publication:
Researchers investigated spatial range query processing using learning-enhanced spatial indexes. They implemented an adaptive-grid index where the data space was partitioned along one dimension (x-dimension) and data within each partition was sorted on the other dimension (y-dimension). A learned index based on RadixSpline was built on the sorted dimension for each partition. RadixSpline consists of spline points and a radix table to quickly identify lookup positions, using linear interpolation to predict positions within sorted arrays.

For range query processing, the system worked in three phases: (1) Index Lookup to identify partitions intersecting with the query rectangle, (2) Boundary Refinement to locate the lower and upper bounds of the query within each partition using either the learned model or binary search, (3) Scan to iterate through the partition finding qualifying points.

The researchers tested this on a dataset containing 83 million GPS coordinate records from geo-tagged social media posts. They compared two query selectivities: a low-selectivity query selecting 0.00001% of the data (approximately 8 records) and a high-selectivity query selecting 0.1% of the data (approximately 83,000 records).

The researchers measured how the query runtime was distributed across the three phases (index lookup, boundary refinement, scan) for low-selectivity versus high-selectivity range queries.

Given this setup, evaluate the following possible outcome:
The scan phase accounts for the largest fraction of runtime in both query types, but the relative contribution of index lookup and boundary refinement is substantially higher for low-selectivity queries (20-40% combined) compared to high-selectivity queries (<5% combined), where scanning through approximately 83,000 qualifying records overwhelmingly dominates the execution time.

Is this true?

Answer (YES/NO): NO